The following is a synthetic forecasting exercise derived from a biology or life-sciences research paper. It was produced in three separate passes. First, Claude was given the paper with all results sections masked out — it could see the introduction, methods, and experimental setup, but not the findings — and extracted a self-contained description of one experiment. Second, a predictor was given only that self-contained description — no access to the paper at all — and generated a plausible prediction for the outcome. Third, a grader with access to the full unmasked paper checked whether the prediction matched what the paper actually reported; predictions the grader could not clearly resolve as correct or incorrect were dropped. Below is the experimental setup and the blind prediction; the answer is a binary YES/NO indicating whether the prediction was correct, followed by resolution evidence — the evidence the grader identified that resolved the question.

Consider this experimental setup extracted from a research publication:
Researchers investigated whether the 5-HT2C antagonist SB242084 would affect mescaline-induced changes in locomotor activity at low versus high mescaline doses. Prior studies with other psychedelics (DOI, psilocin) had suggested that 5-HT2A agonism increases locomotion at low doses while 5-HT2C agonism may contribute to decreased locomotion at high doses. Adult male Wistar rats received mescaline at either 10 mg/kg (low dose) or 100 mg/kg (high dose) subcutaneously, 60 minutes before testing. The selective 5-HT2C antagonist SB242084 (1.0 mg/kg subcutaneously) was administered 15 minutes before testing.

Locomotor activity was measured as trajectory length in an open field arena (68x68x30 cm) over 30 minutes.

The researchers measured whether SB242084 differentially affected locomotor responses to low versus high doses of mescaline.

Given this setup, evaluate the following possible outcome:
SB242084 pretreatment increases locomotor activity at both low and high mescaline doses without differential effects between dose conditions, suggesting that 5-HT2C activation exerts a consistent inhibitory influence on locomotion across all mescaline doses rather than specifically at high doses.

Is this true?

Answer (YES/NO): NO